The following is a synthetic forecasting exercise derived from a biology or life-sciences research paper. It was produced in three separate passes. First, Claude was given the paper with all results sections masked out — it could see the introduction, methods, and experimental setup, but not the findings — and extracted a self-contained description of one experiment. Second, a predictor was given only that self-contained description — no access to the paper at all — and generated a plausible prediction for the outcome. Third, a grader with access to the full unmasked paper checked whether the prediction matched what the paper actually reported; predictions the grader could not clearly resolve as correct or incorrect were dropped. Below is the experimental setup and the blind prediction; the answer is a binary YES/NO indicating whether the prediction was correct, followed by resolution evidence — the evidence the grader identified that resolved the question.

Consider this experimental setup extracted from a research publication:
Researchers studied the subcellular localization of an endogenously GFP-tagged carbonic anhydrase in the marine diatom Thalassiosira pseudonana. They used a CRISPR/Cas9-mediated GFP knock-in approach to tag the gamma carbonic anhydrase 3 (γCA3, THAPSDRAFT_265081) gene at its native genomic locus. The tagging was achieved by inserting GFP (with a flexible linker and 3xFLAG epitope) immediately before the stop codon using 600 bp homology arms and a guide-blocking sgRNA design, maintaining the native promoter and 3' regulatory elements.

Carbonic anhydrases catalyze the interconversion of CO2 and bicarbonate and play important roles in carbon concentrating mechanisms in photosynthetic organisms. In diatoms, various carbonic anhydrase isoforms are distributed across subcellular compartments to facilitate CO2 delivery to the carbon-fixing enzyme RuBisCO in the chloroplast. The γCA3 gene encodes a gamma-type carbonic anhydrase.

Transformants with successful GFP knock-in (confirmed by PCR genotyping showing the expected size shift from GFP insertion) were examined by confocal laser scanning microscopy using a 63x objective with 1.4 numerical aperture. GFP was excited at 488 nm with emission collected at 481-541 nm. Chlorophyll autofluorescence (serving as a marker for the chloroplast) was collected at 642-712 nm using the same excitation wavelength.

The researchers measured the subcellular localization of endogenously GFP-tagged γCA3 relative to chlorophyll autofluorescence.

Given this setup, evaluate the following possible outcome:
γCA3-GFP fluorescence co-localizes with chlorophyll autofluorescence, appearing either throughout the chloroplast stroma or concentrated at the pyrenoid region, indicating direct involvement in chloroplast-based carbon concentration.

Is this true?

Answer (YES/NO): NO